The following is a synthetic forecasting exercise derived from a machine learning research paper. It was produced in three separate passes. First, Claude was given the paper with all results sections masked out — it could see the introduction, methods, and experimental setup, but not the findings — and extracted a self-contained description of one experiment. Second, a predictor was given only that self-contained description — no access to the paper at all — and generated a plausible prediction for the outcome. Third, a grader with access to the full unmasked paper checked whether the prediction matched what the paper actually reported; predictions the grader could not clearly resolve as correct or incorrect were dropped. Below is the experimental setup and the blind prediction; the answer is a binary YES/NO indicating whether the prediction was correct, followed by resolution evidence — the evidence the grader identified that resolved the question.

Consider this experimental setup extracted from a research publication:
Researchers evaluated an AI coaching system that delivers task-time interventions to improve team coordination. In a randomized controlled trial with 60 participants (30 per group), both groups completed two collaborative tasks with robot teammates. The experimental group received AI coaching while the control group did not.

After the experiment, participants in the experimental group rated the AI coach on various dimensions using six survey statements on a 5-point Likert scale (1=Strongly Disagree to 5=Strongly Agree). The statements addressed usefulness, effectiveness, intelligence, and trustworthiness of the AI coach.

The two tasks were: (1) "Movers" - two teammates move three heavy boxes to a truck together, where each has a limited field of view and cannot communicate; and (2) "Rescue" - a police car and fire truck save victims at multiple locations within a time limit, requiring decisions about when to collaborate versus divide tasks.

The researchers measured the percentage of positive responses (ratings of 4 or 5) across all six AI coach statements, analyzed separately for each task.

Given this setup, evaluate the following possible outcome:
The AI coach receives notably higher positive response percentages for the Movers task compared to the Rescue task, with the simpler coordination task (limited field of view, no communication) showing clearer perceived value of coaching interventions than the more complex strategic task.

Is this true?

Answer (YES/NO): YES